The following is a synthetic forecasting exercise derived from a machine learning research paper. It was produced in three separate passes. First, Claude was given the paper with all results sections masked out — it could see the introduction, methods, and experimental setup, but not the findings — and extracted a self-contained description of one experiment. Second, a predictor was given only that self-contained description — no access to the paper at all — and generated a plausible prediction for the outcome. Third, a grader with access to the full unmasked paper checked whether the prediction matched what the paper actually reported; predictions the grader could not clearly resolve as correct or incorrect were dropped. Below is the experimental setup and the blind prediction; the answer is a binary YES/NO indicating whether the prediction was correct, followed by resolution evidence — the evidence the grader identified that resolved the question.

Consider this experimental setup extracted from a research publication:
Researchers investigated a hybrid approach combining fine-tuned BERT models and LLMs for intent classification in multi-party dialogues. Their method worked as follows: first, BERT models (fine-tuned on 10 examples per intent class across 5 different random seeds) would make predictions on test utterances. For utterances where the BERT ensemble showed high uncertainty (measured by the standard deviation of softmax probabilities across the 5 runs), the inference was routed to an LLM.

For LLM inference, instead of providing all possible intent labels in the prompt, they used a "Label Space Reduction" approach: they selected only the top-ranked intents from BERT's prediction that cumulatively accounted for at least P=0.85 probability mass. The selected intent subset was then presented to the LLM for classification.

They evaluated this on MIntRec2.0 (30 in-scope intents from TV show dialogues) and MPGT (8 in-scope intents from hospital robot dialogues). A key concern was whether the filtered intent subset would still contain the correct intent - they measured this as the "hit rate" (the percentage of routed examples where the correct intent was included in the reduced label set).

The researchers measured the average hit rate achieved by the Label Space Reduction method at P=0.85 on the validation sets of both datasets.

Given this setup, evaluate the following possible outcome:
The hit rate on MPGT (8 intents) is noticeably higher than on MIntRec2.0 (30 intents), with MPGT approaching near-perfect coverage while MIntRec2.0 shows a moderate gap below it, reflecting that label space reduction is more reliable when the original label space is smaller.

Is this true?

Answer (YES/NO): NO